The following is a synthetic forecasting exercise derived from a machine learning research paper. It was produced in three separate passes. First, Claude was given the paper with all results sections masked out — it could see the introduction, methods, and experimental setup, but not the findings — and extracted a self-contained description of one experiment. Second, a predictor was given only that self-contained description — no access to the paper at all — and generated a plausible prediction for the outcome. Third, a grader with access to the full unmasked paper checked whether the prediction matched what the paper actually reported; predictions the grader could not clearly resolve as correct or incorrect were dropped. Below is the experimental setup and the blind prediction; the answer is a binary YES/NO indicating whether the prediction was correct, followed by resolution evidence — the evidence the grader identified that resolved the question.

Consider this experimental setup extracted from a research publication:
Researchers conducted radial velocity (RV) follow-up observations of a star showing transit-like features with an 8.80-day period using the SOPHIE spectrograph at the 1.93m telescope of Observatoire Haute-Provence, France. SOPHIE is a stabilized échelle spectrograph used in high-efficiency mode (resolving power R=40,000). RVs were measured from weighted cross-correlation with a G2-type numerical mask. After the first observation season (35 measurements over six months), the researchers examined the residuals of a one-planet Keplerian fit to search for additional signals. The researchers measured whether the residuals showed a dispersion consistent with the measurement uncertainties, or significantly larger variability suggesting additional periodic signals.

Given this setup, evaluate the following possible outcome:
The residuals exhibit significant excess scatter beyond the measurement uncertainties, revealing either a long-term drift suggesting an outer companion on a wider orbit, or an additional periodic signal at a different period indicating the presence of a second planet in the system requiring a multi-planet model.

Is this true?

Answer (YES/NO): YES